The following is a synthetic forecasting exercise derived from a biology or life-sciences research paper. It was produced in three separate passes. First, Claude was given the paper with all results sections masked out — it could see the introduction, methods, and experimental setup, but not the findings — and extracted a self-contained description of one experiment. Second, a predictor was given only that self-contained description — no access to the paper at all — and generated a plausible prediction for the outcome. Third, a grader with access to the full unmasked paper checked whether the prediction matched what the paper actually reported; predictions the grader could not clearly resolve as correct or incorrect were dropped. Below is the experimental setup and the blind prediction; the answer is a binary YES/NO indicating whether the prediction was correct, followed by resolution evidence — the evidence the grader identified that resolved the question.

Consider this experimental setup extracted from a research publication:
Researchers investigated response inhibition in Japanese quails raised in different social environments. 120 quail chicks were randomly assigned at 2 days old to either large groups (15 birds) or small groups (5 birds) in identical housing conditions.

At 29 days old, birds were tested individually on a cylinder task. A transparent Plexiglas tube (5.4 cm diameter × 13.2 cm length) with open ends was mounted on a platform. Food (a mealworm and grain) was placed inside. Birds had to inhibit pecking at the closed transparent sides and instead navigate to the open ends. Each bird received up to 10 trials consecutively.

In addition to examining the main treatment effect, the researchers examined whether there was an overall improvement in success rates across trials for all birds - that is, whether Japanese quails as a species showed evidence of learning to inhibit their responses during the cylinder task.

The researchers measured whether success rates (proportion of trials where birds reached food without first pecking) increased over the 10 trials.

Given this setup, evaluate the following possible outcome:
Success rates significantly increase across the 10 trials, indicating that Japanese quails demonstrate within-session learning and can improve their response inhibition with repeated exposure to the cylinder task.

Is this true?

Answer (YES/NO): YES